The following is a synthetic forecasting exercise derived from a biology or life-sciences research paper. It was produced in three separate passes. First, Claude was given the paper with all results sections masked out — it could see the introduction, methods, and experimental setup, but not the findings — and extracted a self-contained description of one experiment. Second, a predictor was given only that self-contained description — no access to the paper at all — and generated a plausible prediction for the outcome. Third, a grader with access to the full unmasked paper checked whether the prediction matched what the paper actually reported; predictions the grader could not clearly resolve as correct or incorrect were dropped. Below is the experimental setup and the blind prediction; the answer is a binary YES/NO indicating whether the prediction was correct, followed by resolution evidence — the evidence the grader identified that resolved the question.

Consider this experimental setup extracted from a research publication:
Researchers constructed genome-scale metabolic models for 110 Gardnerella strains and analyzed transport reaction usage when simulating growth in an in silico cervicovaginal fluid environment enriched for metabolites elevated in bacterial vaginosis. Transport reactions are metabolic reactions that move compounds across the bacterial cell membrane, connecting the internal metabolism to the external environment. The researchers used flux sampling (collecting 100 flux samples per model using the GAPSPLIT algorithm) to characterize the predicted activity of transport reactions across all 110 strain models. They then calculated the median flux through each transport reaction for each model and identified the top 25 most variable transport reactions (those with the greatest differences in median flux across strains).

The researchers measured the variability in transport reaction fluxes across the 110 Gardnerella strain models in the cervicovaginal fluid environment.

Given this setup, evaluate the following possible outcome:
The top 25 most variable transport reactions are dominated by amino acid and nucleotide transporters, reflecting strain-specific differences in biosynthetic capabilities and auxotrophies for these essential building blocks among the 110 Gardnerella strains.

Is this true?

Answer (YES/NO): NO